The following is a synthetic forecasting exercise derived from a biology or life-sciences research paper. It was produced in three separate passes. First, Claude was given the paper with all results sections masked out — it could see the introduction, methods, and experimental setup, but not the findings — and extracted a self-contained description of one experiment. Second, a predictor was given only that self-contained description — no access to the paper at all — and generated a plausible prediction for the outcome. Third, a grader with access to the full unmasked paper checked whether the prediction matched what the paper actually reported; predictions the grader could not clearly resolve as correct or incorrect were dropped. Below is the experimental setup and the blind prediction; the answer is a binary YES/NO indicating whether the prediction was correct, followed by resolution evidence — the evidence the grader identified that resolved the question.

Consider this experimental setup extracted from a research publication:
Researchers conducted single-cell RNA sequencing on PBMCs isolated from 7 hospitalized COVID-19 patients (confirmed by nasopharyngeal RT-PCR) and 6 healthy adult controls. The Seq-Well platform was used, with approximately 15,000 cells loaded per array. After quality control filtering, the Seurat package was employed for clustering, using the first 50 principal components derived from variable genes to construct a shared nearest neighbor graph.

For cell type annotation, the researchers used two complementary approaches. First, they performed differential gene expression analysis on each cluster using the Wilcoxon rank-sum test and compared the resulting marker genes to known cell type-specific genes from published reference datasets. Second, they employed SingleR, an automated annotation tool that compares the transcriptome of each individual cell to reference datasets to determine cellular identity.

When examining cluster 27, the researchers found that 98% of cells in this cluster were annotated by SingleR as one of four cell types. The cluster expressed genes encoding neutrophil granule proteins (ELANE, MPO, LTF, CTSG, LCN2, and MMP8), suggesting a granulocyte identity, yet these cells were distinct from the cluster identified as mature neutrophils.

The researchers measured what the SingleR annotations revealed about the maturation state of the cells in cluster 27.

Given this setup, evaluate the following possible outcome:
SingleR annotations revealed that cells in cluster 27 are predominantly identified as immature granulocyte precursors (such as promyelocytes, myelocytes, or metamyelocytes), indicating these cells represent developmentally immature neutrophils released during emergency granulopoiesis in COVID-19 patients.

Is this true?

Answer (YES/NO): NO